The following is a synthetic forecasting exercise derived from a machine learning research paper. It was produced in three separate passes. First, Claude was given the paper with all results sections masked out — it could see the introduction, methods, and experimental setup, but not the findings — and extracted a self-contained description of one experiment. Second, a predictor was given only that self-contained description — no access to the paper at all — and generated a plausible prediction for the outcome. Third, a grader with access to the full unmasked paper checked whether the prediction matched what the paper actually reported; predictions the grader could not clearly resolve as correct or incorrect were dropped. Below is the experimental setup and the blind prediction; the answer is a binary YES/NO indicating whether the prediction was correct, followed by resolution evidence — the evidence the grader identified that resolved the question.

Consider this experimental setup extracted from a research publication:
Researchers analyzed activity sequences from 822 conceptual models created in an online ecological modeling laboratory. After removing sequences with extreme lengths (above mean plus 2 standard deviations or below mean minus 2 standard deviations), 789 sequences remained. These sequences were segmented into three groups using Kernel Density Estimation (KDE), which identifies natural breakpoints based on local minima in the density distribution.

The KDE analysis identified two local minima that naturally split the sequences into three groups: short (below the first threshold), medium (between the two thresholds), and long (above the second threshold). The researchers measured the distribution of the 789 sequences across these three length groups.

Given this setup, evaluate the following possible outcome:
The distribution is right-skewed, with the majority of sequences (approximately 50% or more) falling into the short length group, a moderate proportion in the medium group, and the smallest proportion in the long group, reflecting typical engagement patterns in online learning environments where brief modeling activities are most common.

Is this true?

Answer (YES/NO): NO